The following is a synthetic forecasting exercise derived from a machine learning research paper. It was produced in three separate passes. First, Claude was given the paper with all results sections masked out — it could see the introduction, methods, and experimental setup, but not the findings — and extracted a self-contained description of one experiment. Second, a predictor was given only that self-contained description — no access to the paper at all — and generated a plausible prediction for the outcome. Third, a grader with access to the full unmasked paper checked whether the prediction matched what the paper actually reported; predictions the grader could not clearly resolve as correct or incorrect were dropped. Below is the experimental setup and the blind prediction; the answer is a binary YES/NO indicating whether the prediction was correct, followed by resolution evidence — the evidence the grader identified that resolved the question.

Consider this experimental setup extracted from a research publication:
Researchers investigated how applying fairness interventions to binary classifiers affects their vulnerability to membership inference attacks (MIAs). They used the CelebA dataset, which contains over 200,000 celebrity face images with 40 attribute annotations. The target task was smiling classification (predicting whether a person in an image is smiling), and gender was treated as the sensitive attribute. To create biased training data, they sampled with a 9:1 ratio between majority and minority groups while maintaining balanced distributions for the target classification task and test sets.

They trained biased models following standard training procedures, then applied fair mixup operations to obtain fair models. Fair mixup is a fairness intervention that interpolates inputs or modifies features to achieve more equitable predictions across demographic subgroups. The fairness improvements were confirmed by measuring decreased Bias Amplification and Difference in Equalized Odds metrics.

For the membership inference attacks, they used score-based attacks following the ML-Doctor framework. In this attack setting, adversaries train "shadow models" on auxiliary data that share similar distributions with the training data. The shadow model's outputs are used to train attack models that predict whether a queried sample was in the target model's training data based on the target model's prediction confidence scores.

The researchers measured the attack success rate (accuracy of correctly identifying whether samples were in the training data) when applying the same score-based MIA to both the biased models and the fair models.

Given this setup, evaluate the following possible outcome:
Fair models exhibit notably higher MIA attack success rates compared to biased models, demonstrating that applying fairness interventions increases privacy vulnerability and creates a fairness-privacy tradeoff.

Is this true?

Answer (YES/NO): NO